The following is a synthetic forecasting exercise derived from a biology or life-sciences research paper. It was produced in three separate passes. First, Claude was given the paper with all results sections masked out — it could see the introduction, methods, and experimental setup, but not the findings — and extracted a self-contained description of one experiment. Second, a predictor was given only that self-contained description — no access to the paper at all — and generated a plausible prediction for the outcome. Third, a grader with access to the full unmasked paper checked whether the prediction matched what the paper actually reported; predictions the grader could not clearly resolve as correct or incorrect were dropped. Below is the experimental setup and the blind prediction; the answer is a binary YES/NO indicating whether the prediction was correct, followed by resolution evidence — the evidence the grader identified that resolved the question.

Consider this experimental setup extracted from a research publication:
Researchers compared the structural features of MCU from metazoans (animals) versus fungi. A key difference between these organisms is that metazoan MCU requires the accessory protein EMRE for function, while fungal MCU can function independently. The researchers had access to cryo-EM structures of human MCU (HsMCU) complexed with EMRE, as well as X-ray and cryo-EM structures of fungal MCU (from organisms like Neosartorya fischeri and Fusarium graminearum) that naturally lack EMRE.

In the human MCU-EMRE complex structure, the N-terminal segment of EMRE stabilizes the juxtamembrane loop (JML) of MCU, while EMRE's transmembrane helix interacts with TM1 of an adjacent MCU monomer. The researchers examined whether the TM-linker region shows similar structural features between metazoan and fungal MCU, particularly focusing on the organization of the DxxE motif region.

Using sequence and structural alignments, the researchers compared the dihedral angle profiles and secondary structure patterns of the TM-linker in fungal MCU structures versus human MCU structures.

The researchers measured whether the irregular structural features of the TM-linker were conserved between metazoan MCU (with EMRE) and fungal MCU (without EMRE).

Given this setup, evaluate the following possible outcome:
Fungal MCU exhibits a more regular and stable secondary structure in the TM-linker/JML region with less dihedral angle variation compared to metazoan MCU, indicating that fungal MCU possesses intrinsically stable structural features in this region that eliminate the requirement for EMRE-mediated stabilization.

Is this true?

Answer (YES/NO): NO